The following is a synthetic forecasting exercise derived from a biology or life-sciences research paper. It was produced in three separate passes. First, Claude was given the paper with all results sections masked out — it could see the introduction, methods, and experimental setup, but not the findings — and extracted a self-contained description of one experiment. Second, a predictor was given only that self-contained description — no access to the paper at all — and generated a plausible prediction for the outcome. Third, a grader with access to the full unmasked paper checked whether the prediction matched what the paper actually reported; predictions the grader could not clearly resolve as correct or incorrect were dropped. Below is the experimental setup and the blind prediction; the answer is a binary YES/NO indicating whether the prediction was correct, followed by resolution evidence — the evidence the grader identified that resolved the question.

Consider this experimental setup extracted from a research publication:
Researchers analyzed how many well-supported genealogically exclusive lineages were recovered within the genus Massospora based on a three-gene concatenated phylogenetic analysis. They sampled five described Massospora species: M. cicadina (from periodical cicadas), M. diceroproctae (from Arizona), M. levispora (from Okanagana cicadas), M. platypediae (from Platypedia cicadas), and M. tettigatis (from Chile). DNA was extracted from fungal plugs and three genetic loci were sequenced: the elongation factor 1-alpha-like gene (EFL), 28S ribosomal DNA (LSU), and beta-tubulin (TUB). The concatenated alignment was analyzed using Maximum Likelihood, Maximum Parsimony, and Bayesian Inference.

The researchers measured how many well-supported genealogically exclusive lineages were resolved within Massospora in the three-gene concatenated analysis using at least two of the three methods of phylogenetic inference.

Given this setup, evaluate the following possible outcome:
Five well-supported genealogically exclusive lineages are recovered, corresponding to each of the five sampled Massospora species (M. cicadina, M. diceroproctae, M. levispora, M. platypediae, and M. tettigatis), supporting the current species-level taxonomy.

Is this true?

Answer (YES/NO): NO